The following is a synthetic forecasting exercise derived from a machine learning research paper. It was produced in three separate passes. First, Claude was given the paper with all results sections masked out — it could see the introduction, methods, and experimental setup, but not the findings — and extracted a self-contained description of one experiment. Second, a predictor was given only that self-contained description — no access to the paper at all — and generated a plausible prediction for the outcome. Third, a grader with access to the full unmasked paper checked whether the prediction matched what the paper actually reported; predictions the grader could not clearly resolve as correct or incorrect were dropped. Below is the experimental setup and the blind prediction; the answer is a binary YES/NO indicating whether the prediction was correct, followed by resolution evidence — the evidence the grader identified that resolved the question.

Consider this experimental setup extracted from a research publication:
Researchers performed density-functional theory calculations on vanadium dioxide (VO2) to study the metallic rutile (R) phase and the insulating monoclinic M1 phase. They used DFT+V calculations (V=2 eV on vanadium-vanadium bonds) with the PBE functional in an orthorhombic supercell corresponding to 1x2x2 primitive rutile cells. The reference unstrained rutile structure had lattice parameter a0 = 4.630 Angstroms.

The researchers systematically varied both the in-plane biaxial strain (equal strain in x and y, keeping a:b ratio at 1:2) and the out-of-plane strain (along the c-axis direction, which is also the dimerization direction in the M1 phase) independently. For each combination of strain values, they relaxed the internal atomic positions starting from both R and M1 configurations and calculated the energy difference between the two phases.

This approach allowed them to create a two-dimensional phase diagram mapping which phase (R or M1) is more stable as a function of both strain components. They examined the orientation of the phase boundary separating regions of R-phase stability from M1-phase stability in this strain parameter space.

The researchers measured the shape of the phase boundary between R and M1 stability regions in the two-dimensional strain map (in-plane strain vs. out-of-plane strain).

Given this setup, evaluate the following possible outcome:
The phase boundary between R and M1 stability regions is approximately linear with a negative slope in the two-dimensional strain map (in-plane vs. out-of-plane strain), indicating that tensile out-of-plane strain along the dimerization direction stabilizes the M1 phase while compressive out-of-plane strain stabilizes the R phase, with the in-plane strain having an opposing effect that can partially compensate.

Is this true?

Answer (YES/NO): NO